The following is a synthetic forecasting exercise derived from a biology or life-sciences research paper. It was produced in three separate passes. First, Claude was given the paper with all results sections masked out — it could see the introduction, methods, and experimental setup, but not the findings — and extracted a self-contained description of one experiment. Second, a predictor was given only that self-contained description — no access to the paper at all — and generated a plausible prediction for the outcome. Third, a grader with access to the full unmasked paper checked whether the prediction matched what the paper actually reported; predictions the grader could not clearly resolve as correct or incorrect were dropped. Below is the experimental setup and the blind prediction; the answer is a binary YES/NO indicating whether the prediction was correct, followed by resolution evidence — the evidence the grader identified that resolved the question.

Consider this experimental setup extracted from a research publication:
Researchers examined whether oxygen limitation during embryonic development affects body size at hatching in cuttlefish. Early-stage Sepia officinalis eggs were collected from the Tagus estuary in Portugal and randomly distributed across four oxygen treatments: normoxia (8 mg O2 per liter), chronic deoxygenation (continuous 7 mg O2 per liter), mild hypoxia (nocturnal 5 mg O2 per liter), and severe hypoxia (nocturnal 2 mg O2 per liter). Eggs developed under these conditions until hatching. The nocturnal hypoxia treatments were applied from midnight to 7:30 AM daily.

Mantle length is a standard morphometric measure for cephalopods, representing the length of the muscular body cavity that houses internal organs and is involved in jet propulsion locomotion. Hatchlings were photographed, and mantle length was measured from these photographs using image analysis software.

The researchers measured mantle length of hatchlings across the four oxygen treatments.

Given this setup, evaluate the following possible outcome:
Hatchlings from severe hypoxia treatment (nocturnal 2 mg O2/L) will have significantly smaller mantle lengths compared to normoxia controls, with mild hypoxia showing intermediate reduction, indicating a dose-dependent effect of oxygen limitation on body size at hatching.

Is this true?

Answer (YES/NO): NO